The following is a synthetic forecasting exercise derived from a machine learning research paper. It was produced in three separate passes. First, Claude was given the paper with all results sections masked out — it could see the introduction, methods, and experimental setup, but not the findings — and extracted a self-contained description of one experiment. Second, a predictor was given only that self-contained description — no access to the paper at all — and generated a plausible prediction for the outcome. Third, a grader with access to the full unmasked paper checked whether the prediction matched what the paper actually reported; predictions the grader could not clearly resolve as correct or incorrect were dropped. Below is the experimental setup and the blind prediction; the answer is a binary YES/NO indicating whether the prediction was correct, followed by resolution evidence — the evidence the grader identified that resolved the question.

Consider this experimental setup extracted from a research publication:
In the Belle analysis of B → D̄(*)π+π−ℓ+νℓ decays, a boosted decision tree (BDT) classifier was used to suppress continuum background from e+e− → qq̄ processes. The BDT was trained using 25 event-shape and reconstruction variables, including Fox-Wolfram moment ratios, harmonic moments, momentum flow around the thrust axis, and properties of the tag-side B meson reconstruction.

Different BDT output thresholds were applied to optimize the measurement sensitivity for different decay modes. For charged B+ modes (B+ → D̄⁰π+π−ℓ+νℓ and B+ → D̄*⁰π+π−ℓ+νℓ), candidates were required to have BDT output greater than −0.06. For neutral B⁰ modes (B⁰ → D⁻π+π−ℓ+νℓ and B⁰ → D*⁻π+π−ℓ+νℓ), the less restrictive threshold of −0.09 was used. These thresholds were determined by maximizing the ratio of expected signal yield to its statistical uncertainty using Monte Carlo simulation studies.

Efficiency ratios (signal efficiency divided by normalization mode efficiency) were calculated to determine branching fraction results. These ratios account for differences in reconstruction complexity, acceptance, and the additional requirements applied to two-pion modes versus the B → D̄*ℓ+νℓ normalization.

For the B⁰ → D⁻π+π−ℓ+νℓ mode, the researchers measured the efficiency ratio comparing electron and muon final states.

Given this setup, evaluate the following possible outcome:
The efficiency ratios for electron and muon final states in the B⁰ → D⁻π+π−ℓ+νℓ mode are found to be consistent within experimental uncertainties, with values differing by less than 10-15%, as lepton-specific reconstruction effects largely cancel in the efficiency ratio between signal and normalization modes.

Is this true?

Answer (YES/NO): NO